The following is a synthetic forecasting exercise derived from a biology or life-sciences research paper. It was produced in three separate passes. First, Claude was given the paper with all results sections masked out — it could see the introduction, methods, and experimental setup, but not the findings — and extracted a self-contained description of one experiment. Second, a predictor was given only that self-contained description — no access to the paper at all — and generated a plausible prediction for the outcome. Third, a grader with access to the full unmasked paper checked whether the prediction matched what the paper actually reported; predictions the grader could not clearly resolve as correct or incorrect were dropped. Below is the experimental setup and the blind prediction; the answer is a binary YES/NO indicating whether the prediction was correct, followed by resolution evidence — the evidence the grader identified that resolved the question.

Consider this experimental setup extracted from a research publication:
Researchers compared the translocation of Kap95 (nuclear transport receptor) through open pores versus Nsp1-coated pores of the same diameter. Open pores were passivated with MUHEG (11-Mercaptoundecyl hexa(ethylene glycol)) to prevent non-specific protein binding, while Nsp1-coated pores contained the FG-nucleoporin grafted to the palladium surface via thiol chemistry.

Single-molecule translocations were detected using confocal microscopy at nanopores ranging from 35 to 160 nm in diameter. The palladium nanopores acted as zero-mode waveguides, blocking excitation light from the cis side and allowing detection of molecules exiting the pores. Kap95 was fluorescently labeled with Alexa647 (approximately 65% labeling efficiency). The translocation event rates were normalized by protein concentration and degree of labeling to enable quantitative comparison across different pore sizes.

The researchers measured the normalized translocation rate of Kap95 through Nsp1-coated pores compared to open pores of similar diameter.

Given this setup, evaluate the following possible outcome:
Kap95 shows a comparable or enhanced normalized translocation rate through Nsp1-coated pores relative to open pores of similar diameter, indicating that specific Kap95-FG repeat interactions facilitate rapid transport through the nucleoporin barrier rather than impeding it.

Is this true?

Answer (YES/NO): YES